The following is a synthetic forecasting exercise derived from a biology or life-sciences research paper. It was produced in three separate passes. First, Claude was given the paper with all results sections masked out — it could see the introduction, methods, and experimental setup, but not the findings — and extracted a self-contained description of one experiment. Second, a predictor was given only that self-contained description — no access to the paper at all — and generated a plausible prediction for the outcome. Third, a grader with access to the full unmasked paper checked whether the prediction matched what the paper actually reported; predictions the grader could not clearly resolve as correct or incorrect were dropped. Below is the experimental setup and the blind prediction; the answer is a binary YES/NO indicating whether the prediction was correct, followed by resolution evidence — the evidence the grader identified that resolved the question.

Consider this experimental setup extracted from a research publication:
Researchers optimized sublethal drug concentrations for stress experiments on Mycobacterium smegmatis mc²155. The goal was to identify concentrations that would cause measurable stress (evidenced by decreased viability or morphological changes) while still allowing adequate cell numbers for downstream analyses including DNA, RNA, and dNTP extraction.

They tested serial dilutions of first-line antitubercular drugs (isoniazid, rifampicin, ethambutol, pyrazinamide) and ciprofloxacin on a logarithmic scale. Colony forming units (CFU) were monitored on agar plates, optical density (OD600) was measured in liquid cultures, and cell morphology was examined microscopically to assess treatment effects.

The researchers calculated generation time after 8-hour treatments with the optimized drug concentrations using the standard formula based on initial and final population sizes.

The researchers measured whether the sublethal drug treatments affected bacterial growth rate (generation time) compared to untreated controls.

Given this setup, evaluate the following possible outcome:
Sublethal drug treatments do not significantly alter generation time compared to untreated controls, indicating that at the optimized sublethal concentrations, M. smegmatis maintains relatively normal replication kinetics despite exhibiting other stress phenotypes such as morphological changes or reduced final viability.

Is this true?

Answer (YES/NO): NO